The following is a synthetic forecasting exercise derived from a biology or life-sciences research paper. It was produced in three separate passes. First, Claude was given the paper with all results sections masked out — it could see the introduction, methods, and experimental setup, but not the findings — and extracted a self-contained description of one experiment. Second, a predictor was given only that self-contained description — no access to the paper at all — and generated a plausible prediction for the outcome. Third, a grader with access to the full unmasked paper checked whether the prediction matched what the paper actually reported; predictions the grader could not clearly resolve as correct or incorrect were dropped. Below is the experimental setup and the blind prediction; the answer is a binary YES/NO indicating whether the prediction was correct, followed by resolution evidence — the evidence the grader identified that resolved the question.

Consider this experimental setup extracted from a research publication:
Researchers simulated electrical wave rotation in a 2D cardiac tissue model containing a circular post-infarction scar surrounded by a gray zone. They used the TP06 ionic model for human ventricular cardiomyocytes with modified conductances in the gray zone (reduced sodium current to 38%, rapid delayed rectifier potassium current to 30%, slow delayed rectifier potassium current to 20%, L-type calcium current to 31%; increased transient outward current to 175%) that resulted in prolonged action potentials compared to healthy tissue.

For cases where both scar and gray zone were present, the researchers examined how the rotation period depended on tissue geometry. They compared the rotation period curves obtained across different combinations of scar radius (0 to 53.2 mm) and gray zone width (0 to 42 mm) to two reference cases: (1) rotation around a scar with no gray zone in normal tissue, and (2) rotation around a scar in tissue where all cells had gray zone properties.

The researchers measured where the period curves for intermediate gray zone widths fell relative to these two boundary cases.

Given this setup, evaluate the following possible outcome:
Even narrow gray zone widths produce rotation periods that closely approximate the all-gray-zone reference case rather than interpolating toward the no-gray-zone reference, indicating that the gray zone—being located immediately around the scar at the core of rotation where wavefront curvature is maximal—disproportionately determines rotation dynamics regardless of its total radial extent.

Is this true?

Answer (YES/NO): NO